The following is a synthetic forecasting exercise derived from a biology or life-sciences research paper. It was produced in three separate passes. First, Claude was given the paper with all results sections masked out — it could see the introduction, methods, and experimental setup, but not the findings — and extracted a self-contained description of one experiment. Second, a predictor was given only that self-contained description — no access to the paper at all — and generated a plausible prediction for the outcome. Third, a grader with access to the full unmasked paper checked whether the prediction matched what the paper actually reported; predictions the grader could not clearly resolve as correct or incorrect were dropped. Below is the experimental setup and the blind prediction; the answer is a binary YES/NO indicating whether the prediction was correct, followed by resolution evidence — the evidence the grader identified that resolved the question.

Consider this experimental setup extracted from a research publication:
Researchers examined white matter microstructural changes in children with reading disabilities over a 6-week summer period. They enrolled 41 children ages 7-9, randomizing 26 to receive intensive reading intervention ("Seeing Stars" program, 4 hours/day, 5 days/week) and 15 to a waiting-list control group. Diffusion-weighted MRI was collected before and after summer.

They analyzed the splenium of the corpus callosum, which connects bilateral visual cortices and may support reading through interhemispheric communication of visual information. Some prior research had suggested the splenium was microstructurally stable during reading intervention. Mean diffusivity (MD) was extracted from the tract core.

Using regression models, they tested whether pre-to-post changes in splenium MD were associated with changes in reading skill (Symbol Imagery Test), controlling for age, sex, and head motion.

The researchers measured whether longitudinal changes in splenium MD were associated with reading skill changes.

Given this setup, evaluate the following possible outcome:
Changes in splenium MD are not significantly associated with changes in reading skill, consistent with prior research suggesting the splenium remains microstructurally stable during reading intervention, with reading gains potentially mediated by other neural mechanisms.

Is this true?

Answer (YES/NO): YES